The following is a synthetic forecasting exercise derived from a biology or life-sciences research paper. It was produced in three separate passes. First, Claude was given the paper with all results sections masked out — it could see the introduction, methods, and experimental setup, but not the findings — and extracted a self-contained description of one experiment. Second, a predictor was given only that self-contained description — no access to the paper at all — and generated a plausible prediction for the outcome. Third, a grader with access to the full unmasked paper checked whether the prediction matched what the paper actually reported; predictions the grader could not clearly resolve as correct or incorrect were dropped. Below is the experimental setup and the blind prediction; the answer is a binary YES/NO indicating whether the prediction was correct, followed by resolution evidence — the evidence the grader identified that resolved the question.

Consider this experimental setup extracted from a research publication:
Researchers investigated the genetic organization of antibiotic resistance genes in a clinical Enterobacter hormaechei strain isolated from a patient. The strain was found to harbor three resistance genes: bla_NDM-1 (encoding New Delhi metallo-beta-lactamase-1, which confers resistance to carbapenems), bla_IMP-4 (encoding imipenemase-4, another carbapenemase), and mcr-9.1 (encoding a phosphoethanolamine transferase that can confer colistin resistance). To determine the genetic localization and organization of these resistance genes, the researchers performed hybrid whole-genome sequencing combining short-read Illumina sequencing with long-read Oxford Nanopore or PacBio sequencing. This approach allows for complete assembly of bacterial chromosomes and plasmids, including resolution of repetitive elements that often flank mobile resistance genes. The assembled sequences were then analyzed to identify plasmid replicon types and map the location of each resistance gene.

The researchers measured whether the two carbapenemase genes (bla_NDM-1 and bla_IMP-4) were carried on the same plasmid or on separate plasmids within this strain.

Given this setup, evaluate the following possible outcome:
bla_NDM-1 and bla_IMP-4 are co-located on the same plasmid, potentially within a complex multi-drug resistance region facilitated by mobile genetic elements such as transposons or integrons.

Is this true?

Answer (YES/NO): NO